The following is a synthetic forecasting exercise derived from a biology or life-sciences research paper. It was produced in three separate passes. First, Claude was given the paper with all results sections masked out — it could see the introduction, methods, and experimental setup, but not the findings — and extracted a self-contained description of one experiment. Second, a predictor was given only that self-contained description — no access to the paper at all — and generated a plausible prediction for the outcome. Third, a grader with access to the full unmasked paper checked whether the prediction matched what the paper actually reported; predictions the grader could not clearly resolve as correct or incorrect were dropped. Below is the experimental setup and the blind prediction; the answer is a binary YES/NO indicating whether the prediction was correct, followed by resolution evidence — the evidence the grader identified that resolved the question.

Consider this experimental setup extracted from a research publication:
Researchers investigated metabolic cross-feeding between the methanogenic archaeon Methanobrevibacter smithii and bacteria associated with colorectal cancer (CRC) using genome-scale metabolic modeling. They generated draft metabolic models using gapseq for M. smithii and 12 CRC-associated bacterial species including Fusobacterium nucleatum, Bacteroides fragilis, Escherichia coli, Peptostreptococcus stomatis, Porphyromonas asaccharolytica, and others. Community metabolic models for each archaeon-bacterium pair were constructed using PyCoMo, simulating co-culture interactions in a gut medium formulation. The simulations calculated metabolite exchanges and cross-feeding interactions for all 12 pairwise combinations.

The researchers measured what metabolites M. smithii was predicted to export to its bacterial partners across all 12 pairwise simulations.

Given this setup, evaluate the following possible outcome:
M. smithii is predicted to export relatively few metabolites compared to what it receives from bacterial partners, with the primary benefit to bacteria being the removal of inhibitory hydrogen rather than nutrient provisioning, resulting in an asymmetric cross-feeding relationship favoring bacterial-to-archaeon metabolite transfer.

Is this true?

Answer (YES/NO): NO